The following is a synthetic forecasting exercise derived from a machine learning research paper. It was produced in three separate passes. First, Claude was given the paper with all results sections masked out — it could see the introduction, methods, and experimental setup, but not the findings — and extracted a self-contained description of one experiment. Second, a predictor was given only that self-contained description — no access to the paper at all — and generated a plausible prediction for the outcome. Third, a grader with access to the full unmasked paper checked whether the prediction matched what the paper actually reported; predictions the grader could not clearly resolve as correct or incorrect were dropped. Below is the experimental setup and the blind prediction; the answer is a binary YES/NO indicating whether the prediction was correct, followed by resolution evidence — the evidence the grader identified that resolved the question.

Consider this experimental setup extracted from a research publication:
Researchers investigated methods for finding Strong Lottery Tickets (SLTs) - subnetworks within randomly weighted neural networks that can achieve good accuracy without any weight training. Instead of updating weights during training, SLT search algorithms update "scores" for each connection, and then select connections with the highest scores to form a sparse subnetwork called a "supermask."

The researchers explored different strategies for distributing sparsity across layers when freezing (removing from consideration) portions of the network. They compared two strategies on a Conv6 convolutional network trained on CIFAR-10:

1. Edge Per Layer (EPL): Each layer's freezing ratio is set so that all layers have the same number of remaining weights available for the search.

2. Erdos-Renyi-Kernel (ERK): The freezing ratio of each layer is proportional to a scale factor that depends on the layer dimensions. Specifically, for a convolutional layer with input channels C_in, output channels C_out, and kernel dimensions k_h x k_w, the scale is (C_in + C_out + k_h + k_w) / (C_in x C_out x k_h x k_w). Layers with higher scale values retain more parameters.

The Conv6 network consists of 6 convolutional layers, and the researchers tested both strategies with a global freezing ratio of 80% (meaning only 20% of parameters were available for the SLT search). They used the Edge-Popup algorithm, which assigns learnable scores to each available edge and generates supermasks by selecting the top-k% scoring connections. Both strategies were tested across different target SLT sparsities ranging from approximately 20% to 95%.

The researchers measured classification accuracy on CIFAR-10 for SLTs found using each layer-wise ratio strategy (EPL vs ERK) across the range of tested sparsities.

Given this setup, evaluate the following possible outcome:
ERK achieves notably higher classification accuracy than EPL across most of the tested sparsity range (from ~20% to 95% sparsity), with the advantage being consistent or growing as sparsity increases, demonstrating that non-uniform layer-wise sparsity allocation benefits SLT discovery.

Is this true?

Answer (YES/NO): NO